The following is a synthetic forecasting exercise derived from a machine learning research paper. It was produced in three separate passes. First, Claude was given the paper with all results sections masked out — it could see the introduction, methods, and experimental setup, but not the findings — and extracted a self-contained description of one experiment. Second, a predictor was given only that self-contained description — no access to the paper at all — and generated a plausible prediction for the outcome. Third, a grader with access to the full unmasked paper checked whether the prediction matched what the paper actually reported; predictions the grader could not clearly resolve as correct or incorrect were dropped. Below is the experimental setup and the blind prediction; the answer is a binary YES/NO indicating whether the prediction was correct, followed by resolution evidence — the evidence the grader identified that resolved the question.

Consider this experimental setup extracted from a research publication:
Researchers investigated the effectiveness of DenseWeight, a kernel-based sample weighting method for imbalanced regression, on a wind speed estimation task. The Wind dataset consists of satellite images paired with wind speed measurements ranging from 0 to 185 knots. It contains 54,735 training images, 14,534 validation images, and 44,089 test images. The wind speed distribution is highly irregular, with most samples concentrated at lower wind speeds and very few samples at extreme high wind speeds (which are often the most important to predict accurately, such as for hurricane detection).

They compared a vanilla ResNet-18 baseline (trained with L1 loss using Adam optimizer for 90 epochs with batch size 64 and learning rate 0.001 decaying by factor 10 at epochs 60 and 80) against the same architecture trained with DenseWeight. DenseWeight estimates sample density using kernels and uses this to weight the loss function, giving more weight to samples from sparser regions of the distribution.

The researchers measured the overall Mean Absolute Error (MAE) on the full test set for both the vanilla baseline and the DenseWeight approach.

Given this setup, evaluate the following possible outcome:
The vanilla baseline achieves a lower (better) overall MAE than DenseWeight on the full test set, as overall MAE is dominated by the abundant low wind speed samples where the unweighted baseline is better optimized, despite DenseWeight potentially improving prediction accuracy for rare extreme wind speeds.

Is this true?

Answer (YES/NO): YES